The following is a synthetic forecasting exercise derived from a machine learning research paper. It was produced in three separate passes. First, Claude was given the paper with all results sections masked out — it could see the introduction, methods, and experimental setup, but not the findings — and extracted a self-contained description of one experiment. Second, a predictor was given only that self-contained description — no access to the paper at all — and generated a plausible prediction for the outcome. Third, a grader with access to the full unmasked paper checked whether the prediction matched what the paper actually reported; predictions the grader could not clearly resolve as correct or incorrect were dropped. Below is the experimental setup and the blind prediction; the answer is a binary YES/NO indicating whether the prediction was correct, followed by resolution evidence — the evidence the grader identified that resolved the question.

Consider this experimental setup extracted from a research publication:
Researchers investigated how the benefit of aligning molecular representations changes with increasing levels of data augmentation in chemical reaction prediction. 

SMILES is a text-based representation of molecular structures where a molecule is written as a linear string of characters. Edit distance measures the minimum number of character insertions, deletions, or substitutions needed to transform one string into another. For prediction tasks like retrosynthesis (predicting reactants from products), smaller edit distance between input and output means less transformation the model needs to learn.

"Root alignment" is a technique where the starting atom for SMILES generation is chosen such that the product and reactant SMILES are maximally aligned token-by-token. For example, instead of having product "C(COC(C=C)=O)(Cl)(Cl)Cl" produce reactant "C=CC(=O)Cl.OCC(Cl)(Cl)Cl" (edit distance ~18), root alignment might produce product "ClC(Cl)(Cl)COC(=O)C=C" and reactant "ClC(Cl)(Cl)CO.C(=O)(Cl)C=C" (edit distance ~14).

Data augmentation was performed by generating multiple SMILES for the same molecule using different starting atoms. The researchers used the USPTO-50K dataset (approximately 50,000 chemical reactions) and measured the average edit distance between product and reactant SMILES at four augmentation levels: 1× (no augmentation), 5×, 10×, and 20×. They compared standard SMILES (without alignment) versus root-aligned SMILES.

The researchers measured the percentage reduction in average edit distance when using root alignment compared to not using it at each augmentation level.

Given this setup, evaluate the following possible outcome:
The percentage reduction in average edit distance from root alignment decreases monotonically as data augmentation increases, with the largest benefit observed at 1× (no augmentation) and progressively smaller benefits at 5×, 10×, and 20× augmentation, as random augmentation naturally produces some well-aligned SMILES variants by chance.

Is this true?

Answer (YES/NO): NO